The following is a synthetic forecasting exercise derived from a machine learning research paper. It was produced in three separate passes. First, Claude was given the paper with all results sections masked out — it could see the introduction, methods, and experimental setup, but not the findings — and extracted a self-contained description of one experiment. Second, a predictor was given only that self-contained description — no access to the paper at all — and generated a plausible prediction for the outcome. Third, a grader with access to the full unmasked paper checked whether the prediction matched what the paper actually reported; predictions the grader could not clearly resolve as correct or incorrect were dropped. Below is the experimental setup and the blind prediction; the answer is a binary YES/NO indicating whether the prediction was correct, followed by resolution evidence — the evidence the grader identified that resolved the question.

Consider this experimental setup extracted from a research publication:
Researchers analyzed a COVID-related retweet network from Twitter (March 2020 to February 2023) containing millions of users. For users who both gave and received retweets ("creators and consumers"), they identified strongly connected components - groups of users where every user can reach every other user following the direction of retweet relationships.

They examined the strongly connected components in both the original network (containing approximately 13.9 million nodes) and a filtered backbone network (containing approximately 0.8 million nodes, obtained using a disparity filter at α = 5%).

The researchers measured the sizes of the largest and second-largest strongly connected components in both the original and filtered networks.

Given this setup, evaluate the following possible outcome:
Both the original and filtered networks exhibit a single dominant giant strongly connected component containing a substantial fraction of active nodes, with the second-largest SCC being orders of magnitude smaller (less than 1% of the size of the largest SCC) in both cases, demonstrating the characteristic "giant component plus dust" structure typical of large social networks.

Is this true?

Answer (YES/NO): YES